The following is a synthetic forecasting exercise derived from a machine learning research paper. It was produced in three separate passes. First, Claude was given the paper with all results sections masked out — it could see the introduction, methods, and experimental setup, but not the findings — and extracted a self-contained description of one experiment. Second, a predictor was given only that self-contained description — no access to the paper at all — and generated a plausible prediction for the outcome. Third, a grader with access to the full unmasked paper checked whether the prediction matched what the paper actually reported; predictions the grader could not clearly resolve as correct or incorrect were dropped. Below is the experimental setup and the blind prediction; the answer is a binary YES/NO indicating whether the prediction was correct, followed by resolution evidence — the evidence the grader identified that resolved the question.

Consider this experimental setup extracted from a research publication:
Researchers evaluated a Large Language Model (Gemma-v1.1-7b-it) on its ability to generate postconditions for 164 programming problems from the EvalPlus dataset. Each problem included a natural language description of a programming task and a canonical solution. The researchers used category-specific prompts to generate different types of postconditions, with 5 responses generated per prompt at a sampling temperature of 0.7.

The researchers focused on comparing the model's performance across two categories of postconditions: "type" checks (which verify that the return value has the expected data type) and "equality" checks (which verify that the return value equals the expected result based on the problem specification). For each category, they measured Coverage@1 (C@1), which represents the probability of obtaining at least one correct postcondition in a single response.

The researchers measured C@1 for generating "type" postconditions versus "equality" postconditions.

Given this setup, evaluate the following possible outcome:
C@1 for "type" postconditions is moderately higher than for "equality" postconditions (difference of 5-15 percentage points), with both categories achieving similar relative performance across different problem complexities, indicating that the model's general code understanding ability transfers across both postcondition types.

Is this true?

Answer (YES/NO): NO